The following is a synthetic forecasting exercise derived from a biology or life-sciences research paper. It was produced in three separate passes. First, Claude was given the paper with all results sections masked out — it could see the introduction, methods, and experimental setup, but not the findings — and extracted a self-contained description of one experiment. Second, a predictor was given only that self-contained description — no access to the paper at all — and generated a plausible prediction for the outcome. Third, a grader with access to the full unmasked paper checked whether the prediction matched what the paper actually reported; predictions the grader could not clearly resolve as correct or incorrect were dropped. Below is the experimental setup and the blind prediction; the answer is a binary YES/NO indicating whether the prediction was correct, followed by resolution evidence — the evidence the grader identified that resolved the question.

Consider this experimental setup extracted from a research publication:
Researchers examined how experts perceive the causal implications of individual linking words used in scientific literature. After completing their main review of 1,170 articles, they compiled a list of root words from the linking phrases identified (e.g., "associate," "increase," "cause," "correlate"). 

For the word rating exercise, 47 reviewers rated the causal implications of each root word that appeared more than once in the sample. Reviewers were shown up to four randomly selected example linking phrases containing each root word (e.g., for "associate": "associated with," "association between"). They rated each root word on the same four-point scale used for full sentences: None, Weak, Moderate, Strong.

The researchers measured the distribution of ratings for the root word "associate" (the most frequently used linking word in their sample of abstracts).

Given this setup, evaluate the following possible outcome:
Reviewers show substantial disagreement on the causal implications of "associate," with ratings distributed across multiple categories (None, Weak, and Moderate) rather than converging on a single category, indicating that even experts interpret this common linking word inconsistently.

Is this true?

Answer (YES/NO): YES